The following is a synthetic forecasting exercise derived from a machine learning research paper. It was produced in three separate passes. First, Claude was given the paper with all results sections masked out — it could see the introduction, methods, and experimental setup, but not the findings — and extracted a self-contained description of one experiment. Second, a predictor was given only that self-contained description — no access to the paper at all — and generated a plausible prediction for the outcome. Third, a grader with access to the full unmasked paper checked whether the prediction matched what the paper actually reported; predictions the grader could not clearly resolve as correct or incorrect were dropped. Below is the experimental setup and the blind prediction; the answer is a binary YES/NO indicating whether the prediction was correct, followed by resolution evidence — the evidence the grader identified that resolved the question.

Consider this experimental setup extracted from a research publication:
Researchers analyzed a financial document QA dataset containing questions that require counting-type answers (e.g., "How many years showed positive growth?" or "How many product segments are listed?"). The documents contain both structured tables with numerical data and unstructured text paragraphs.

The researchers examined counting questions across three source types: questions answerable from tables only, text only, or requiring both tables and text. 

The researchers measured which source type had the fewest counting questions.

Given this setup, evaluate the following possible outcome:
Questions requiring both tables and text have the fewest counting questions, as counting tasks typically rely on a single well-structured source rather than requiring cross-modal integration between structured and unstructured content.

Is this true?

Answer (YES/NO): NO